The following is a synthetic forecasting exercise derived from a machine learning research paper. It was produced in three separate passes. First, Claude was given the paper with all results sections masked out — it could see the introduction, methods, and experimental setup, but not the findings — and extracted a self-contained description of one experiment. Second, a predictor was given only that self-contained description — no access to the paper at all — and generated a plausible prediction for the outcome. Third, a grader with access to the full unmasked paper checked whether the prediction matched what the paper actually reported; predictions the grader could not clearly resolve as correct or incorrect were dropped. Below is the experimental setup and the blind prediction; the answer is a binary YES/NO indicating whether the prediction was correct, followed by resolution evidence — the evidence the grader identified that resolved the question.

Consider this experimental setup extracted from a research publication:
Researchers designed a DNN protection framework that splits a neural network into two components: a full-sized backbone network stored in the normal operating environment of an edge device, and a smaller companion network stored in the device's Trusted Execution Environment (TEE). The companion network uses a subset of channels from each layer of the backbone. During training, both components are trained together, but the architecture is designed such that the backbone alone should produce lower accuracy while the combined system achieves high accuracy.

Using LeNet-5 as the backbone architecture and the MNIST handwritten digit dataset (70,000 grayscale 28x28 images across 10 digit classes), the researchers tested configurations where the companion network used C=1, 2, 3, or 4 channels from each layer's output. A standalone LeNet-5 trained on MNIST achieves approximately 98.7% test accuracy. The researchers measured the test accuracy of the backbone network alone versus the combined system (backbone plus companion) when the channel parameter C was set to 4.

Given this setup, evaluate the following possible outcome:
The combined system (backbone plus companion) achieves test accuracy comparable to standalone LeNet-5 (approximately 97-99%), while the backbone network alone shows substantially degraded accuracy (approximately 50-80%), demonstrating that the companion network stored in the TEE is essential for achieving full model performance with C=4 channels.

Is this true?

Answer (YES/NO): NO